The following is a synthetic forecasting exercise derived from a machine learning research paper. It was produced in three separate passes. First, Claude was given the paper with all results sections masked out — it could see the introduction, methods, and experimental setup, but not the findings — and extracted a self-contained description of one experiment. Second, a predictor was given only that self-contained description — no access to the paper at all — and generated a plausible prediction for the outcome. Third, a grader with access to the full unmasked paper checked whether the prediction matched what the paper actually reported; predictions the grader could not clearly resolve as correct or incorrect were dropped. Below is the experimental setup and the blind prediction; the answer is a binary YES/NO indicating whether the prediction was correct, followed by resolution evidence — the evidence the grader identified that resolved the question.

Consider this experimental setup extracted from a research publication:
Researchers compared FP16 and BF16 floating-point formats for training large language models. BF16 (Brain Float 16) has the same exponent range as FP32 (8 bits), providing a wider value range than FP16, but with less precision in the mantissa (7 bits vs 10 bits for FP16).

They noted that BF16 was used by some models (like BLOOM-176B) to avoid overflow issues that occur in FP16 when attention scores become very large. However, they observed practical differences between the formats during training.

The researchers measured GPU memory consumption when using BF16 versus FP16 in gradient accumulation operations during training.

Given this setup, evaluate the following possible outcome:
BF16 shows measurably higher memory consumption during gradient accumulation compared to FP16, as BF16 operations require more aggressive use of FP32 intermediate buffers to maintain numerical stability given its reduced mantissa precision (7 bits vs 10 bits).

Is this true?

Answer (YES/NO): YES